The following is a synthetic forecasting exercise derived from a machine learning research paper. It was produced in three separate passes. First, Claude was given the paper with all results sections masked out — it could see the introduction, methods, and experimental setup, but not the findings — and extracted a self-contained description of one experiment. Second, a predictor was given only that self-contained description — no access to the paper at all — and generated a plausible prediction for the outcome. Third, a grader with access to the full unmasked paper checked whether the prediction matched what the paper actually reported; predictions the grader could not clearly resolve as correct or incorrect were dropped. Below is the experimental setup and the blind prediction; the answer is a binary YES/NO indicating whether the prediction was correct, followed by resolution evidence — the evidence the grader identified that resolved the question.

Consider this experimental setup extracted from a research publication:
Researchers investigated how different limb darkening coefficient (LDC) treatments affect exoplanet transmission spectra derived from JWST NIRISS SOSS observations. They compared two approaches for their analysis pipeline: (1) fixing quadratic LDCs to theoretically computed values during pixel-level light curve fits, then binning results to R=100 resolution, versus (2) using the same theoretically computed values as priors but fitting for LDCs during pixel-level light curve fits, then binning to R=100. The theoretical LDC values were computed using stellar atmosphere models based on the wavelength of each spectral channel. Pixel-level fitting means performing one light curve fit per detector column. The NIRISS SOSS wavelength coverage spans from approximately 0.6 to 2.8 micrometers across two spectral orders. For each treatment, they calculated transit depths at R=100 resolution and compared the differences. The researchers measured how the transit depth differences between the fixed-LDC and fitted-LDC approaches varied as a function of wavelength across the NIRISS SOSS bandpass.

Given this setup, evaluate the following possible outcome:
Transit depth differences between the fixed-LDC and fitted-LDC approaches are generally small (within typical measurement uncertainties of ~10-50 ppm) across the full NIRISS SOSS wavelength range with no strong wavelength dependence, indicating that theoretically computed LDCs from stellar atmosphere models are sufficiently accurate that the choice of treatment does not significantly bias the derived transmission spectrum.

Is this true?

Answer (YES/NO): NO